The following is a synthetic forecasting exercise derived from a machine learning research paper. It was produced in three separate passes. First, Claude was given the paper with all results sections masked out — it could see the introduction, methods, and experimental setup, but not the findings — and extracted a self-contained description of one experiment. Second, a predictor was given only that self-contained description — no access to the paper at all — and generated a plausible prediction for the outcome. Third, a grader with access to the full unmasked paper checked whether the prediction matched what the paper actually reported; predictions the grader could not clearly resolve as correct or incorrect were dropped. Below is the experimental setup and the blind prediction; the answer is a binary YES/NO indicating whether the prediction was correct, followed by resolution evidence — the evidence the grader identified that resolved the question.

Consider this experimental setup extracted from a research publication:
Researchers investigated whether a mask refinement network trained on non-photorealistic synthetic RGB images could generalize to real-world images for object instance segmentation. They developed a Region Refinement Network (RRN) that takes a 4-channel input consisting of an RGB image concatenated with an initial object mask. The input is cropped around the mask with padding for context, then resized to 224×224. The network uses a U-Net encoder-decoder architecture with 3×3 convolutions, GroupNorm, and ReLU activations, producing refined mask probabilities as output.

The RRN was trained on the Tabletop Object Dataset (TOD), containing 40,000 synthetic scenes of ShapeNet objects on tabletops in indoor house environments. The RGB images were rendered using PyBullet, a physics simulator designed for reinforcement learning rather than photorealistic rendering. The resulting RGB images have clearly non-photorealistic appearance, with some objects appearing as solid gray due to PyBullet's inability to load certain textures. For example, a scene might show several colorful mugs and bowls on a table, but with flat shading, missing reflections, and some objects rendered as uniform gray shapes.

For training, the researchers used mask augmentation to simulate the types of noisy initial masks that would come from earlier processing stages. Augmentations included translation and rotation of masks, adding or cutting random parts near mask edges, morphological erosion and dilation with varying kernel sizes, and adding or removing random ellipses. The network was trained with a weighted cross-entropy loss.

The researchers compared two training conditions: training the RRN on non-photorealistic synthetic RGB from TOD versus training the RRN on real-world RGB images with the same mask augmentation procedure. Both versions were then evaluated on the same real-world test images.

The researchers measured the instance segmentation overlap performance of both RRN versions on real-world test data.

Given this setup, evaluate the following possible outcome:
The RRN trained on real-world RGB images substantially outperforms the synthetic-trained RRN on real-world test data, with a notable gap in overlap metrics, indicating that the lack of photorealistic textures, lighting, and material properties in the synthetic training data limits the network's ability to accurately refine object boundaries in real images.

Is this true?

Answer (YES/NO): NO